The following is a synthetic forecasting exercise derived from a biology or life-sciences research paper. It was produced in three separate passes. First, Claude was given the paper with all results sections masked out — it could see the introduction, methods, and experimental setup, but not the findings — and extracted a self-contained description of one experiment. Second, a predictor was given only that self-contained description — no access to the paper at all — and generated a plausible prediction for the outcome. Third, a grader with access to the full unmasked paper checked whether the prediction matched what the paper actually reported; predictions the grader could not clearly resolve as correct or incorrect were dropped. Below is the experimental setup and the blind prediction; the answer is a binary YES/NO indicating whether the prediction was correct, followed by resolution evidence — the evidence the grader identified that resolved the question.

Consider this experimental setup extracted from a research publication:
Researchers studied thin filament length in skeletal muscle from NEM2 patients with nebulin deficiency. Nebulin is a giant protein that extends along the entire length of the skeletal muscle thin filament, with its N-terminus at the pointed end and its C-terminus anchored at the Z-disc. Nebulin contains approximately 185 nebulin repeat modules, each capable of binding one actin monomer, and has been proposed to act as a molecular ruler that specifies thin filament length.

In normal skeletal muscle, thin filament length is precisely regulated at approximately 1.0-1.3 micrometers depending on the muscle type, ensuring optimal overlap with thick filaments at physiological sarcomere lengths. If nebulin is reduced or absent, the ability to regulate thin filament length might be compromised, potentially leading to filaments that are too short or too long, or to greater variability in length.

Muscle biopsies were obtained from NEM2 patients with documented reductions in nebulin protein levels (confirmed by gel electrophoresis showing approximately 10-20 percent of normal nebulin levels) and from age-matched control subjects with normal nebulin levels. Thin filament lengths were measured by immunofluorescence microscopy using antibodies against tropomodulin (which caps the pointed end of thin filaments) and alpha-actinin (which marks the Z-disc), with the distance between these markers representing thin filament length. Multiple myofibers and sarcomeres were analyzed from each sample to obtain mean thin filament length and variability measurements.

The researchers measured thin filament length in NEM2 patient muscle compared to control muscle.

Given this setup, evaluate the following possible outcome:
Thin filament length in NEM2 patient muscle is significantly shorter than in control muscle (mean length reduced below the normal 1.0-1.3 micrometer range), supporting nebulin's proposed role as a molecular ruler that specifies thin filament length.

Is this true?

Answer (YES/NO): YES